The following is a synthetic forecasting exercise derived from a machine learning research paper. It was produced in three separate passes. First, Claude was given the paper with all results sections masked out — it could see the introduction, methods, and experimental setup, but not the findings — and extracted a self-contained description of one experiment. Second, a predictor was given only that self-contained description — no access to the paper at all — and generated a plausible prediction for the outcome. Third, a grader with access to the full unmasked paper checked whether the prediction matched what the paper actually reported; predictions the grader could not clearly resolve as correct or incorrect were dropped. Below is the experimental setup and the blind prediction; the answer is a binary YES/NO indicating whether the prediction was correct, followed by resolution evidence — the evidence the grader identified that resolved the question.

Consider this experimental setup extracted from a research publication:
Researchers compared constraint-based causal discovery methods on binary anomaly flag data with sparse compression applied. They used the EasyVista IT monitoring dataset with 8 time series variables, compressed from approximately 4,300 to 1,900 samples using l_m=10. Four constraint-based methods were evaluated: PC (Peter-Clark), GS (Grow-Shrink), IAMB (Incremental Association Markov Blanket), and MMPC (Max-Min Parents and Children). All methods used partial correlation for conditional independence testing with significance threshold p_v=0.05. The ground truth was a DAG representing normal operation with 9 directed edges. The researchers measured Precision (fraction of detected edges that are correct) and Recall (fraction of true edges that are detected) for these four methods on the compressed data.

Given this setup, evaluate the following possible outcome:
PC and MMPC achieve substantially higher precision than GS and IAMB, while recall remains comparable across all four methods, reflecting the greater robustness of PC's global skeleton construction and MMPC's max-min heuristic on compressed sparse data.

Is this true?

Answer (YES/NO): NO